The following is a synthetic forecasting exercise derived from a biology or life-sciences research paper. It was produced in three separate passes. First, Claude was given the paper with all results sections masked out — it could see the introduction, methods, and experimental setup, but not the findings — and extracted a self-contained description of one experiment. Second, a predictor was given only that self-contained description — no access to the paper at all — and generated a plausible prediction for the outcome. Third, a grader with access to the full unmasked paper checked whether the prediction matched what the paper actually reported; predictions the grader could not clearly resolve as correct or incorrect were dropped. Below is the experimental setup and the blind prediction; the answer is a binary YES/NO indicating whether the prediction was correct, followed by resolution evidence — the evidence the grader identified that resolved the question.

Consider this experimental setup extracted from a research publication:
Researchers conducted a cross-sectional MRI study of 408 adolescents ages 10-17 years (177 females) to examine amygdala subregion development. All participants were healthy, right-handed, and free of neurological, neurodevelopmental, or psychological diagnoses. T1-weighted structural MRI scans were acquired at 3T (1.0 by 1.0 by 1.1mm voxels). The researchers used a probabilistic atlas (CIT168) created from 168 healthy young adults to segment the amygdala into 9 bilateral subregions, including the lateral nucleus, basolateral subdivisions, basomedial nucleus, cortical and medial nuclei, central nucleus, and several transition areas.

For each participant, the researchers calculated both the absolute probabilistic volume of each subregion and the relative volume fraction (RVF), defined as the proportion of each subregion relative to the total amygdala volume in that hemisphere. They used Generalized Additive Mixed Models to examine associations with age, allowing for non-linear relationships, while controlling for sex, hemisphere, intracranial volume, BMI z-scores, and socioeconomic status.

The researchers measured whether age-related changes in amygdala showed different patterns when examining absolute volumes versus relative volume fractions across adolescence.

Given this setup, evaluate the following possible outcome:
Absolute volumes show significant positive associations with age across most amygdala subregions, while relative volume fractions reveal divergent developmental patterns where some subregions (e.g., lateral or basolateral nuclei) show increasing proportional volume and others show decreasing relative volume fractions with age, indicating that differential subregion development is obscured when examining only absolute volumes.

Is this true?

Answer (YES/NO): NO